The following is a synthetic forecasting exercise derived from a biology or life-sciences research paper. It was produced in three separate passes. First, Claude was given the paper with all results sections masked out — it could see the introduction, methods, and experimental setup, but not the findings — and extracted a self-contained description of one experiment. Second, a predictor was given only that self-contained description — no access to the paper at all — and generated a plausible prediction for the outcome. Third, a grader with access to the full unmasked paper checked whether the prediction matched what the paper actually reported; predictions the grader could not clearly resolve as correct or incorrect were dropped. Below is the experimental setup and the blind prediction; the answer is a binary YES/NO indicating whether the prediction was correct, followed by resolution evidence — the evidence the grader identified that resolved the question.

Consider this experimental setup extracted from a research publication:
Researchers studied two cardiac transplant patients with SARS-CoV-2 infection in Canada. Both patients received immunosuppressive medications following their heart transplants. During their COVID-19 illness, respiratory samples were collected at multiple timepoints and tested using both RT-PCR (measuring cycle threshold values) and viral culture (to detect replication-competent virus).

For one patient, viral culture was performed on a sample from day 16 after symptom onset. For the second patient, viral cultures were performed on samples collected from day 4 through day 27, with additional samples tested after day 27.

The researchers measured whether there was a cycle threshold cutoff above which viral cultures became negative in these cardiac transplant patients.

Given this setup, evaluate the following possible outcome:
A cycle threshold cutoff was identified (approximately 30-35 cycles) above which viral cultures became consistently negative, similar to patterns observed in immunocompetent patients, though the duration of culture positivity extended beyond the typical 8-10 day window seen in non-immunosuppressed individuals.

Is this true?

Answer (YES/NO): NO